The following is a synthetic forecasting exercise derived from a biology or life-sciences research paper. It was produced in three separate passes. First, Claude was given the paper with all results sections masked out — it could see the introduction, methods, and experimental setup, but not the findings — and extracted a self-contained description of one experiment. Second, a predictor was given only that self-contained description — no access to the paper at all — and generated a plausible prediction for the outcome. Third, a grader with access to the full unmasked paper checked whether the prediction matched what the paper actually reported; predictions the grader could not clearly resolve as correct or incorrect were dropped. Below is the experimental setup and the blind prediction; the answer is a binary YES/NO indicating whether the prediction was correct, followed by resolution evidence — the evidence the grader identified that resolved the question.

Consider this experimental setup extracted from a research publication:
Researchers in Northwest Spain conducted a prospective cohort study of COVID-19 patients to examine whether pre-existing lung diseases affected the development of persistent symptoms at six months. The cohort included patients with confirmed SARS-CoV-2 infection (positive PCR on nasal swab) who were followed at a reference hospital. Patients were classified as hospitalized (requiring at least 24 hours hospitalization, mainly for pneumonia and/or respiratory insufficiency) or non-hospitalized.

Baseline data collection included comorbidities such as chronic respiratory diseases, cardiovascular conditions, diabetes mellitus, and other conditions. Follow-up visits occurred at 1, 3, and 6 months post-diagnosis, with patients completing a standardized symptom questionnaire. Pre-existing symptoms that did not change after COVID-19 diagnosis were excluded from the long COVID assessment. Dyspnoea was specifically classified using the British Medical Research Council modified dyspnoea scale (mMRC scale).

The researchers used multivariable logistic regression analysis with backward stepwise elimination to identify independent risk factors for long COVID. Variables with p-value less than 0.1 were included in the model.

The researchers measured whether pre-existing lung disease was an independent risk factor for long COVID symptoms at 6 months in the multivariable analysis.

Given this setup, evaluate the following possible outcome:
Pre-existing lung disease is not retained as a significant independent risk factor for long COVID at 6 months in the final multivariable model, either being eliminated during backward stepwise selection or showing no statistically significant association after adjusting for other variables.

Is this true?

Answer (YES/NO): NO